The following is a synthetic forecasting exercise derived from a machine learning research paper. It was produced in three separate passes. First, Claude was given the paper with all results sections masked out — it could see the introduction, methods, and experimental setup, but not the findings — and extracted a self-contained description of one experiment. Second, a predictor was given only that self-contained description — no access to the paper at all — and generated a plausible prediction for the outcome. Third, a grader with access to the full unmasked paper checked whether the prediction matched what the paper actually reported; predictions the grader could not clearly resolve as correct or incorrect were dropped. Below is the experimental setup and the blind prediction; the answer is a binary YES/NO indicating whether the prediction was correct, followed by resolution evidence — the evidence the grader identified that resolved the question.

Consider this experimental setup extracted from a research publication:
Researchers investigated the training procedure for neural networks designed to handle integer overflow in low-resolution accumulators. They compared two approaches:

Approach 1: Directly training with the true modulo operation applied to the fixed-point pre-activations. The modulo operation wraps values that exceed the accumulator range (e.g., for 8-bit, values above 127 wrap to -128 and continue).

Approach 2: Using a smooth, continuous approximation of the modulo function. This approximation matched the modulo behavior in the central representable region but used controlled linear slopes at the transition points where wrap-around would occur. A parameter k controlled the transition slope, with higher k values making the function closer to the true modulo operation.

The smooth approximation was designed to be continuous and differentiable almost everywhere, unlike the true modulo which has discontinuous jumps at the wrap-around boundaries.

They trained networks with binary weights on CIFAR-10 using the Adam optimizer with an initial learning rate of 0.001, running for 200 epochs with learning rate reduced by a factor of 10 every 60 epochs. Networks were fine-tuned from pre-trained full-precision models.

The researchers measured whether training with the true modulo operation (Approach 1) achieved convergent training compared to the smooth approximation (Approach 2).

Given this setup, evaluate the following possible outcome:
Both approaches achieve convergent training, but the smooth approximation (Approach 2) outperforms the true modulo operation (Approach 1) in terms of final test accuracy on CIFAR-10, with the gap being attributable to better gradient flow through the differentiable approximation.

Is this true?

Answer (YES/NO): NO